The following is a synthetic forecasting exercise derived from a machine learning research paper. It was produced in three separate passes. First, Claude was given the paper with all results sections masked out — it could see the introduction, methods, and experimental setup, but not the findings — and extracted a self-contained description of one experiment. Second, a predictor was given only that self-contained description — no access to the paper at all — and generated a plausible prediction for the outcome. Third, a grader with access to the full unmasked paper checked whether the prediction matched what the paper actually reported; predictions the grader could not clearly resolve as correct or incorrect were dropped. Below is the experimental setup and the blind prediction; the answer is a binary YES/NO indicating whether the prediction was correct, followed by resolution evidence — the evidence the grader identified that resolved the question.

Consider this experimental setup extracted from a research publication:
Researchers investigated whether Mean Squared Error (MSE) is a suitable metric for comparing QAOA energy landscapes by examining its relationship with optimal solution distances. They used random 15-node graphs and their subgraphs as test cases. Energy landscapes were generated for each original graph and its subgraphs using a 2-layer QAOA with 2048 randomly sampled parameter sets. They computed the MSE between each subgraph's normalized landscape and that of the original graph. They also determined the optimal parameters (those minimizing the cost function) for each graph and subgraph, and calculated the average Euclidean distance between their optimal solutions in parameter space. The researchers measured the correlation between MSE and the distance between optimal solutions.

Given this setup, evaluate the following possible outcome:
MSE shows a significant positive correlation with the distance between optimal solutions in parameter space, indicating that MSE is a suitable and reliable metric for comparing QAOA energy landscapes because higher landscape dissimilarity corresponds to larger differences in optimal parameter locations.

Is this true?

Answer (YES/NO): YES